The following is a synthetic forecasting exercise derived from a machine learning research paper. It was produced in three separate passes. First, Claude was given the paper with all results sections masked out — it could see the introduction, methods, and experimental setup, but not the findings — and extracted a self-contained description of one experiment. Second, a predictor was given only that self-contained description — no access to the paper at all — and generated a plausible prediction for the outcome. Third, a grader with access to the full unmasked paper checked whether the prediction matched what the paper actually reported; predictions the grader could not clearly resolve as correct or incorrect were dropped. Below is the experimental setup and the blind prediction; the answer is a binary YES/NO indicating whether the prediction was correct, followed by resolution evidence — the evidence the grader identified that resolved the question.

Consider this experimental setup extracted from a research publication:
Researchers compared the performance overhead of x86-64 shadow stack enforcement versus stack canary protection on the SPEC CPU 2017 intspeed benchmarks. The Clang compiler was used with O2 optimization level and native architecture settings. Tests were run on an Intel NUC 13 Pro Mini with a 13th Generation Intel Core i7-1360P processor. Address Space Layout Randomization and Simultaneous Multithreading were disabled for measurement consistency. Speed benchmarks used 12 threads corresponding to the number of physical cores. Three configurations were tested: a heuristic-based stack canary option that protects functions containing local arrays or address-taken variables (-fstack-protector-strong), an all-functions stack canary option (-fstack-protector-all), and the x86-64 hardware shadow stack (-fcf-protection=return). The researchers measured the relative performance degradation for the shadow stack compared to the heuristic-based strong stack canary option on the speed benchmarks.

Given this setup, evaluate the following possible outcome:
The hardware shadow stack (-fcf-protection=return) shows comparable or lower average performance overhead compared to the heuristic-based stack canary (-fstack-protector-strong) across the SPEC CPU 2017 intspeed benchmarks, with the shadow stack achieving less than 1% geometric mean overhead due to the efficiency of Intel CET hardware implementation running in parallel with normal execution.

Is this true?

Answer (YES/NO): YES